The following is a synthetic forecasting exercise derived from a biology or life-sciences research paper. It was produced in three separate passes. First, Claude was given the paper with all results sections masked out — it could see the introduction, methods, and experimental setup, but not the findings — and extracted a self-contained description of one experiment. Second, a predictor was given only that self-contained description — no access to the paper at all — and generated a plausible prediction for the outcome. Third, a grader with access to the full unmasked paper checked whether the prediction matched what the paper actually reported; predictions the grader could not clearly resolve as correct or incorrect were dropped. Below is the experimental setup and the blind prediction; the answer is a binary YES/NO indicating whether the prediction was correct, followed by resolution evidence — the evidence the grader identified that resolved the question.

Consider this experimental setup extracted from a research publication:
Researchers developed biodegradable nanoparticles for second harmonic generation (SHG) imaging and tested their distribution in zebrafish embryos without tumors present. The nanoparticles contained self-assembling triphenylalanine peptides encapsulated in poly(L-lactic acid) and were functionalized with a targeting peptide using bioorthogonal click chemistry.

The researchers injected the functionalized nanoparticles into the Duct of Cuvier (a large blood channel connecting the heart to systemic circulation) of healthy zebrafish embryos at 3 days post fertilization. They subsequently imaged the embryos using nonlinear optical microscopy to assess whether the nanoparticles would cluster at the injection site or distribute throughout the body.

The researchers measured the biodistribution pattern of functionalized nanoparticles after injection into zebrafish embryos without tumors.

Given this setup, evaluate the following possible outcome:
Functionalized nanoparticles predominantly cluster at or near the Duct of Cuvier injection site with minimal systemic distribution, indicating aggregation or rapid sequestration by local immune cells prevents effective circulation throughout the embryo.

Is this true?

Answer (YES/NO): NO